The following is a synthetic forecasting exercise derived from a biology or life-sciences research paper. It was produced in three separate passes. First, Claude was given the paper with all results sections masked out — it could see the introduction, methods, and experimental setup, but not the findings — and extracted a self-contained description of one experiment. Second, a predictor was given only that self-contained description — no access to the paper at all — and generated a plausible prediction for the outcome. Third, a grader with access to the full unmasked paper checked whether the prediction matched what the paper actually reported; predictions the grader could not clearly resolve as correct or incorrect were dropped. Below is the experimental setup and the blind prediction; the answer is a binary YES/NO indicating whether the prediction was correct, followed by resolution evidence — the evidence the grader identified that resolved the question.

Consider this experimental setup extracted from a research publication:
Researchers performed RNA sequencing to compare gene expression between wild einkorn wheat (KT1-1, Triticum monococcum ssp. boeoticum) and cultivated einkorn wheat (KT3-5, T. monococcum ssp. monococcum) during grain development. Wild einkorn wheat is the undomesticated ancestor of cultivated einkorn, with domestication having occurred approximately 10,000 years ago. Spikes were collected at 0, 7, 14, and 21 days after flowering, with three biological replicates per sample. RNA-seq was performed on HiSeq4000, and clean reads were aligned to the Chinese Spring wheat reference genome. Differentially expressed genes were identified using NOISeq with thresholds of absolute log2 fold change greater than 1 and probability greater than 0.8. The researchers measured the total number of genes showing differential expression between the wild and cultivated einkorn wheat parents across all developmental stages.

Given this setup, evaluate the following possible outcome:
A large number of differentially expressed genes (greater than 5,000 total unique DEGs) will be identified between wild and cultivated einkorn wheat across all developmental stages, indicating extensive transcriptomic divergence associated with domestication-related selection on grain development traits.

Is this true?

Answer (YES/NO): NO